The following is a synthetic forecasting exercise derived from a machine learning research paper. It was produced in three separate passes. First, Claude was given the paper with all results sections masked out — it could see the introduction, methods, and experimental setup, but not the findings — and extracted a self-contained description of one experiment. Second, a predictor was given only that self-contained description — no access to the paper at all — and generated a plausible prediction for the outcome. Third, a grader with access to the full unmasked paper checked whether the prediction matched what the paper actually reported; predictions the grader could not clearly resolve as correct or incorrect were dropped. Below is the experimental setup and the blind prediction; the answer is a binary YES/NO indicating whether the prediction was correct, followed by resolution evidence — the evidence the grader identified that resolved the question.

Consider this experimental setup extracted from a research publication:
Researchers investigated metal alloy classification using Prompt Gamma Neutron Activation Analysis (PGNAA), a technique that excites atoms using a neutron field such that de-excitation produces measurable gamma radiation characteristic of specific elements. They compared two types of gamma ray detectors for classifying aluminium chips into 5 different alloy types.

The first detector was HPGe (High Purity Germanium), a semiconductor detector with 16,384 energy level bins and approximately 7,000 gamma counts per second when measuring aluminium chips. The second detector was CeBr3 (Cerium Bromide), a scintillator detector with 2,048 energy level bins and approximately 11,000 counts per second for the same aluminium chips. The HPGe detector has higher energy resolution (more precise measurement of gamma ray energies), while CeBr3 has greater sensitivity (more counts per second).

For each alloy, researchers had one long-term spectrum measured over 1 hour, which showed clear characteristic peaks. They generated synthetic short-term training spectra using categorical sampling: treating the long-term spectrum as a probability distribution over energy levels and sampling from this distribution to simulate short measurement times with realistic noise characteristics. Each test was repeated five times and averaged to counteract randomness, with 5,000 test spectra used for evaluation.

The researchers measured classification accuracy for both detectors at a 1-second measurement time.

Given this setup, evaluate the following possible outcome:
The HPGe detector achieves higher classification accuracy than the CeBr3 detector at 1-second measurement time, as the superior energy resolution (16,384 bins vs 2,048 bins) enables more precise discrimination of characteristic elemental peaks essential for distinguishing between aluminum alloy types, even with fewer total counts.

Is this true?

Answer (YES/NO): NO